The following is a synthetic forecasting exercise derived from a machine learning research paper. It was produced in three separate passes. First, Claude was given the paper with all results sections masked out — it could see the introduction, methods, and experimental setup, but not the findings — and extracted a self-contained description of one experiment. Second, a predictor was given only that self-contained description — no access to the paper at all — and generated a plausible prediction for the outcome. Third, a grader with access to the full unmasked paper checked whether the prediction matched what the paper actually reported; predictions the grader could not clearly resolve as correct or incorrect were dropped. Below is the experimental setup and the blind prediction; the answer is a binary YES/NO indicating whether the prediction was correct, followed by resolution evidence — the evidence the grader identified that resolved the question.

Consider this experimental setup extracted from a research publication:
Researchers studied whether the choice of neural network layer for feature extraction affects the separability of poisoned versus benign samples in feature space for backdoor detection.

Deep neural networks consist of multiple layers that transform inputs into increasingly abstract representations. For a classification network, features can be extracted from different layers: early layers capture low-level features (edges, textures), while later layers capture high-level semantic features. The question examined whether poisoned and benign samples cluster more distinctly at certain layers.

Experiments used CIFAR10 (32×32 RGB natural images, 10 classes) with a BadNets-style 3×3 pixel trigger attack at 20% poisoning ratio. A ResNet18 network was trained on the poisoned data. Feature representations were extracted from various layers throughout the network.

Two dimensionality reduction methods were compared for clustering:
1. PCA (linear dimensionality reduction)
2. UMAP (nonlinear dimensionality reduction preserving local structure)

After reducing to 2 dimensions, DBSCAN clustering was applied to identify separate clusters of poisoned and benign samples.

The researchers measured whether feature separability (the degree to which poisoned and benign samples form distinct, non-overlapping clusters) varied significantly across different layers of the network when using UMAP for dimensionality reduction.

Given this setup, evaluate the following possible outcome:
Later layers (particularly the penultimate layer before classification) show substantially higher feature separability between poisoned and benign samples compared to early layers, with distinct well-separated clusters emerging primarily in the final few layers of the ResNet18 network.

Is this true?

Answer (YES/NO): NO